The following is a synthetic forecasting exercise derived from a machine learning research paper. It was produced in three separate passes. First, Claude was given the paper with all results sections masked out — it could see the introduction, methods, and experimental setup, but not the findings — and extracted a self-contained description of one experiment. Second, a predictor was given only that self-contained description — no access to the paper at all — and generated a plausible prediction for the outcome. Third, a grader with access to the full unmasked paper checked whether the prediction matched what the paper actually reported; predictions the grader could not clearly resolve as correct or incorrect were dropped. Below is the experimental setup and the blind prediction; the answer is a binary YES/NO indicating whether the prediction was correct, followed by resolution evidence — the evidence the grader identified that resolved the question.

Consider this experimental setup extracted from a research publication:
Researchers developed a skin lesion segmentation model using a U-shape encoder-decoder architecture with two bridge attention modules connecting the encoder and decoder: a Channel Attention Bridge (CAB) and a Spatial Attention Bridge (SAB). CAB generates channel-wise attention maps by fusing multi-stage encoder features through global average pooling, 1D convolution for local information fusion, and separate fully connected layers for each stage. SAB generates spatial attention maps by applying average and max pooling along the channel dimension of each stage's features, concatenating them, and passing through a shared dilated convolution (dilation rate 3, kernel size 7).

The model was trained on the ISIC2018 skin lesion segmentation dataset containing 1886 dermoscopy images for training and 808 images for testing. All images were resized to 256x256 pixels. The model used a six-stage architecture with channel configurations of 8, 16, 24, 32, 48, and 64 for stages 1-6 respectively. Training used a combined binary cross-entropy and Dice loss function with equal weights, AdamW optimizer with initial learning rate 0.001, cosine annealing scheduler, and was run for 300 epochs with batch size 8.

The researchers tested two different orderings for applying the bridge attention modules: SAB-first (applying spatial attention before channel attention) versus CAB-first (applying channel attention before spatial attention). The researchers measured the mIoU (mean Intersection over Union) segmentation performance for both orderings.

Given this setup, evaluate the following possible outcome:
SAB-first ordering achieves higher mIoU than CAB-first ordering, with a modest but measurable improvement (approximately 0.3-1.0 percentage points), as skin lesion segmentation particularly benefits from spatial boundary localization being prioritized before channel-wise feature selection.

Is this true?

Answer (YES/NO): NO